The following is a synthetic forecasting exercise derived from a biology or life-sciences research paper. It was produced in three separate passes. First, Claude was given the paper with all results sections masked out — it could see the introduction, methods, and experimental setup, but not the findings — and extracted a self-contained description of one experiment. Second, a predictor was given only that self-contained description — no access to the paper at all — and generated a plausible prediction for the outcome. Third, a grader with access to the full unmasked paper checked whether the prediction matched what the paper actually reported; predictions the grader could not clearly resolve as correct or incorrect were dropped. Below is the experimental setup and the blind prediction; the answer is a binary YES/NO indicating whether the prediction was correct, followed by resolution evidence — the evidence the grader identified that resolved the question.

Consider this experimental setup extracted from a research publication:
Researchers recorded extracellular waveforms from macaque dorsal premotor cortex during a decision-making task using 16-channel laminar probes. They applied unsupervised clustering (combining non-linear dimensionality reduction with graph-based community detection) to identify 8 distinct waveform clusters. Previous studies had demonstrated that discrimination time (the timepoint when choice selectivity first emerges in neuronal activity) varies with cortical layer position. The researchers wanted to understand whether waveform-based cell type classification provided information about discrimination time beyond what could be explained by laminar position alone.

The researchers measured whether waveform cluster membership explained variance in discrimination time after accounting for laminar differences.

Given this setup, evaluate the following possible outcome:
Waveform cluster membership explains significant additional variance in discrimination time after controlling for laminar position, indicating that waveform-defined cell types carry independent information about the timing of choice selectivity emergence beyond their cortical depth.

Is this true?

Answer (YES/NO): YES